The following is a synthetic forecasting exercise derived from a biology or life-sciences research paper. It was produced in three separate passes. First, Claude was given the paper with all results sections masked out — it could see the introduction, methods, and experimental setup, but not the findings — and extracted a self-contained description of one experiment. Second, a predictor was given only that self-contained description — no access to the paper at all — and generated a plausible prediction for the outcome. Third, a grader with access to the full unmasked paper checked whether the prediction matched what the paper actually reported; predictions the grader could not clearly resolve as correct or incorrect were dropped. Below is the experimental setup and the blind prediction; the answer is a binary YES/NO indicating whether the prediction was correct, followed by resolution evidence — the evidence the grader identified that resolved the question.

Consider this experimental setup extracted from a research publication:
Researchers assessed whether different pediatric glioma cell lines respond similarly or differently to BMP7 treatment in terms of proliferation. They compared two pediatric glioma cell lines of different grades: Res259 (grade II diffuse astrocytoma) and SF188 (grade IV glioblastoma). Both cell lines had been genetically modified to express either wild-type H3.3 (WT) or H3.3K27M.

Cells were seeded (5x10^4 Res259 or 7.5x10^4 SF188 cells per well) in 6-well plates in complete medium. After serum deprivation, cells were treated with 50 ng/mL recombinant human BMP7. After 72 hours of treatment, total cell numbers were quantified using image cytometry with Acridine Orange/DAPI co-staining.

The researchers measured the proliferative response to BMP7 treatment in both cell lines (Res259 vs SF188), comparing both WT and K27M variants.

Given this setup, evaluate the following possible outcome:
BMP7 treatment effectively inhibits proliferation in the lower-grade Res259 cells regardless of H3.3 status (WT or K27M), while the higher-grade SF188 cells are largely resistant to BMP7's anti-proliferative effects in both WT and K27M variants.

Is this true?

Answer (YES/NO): NO